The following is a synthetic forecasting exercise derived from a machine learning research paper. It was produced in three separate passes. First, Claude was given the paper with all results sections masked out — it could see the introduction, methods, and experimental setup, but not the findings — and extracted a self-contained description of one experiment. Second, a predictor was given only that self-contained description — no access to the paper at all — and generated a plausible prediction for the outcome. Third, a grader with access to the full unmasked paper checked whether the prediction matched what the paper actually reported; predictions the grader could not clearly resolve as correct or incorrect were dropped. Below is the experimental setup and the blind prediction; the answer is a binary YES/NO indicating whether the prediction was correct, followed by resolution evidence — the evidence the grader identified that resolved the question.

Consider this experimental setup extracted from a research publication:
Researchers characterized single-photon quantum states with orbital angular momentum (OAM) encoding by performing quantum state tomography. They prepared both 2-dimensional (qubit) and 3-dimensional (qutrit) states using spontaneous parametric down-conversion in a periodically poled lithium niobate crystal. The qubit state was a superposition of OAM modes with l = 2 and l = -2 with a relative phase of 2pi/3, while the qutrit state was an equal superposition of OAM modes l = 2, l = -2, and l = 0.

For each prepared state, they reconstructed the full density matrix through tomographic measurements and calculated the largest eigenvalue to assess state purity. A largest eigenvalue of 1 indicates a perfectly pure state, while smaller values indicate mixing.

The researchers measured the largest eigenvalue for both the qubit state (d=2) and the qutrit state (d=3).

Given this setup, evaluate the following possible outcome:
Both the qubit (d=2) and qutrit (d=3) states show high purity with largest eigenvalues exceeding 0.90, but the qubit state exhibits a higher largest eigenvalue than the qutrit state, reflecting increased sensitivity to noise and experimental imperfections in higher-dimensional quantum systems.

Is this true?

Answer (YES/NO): YES